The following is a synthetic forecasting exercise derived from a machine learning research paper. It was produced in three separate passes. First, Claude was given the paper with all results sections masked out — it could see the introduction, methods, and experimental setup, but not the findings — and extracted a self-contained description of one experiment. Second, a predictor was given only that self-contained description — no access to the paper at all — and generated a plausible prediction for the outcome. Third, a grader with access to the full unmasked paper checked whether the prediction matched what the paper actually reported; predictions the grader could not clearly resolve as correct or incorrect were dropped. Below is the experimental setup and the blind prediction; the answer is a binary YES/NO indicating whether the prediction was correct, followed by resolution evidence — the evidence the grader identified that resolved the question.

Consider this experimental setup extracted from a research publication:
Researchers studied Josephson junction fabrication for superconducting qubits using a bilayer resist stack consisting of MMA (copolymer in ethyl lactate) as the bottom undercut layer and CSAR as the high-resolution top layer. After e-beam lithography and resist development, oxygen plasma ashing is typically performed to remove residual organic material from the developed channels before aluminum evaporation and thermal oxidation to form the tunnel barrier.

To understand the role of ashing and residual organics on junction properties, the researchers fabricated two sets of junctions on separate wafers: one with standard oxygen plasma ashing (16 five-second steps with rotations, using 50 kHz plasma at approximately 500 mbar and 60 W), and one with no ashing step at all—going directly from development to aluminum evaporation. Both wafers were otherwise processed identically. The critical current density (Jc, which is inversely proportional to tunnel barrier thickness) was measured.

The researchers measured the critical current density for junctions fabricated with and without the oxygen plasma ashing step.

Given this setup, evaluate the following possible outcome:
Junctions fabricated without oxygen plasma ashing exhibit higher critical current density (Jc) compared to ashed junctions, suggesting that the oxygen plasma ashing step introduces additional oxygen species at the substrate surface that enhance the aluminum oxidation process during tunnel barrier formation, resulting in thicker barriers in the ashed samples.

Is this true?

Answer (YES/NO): NO